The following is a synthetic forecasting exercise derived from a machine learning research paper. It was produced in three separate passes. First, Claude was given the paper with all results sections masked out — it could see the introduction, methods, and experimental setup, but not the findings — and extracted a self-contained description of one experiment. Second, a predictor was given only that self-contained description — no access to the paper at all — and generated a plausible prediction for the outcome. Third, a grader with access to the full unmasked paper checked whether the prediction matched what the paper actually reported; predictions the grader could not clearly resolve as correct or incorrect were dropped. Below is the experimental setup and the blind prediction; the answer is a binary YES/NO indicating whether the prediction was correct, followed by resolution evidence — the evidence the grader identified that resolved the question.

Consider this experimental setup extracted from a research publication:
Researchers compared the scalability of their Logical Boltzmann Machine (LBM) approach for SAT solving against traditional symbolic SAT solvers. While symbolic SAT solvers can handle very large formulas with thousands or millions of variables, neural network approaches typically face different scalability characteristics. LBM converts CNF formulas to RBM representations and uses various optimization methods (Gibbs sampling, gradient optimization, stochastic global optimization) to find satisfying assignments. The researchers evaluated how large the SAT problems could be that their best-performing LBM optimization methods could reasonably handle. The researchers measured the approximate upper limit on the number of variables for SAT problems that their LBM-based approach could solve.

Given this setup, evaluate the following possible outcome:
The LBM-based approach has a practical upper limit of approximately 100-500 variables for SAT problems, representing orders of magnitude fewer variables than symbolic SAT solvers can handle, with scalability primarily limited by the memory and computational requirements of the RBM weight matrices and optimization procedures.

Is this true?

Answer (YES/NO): YES